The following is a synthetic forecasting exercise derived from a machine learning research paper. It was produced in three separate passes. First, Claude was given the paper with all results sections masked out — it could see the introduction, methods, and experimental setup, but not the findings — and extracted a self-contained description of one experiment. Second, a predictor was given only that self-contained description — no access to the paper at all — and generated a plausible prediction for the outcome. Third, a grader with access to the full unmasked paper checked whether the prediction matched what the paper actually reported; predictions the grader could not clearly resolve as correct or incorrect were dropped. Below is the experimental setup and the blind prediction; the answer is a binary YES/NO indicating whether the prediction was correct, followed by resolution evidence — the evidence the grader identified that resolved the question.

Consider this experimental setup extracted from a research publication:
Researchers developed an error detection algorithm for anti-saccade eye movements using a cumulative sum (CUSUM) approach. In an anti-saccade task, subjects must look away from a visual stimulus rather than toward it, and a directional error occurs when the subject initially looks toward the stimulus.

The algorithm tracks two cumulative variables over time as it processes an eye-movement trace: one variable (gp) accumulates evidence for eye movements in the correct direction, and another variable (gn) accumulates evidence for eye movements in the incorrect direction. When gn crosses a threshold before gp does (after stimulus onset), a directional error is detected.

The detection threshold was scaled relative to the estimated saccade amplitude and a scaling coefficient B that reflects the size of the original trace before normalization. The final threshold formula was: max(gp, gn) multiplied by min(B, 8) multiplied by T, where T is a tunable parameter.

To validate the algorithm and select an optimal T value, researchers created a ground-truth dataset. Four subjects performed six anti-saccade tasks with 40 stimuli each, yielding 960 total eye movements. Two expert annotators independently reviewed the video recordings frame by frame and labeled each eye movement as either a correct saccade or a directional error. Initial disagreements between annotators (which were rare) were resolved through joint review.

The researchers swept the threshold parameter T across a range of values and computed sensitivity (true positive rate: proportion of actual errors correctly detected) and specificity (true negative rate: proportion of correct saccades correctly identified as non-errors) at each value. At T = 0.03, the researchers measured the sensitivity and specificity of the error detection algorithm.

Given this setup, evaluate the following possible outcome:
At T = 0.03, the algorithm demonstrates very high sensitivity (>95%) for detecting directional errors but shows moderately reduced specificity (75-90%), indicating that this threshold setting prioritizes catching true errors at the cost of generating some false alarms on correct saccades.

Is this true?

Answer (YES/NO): NO